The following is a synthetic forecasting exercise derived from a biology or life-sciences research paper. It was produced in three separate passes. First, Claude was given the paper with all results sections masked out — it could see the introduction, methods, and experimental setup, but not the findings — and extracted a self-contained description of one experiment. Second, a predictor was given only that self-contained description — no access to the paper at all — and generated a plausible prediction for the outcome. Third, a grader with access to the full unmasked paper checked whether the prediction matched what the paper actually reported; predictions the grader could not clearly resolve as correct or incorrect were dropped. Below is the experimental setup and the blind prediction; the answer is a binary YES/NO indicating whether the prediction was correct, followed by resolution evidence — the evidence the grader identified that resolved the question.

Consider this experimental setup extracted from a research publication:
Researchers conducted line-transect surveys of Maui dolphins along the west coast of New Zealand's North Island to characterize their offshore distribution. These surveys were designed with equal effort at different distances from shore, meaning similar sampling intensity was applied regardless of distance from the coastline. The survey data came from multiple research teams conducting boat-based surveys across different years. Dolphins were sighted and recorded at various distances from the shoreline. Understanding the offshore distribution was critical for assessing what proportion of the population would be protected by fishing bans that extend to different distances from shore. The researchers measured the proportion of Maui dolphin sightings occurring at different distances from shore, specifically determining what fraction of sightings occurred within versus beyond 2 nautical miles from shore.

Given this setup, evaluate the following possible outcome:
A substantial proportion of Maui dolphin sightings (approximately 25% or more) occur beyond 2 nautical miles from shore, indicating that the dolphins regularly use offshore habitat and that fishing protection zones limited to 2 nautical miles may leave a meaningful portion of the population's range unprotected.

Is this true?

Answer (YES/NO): YES